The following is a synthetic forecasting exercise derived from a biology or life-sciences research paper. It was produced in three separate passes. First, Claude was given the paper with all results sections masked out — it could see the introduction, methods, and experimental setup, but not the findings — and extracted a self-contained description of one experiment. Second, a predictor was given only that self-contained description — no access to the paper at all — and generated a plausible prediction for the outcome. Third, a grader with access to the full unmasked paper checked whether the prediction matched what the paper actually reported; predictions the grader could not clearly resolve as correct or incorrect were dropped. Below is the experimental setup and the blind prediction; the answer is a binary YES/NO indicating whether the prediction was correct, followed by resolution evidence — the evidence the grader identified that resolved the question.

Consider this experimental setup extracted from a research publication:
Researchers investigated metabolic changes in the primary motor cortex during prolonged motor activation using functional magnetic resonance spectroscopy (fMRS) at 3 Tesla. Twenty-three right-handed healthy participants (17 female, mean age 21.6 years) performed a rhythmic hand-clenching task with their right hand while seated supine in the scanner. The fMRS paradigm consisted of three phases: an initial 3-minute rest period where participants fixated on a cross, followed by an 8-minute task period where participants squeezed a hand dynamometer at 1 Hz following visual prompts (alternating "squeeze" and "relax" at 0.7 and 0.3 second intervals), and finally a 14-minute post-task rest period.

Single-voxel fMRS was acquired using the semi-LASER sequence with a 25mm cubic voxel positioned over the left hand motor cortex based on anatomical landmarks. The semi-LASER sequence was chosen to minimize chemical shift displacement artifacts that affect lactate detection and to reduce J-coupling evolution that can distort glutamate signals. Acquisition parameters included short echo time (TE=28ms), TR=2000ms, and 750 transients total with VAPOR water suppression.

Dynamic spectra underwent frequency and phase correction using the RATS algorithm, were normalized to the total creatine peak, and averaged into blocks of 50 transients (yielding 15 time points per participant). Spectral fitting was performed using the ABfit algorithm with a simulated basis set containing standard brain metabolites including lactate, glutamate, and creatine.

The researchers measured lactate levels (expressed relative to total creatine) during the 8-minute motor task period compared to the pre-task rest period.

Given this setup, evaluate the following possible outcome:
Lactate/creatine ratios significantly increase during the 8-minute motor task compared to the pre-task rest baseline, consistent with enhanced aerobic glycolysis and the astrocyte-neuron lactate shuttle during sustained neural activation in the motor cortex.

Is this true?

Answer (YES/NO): YES